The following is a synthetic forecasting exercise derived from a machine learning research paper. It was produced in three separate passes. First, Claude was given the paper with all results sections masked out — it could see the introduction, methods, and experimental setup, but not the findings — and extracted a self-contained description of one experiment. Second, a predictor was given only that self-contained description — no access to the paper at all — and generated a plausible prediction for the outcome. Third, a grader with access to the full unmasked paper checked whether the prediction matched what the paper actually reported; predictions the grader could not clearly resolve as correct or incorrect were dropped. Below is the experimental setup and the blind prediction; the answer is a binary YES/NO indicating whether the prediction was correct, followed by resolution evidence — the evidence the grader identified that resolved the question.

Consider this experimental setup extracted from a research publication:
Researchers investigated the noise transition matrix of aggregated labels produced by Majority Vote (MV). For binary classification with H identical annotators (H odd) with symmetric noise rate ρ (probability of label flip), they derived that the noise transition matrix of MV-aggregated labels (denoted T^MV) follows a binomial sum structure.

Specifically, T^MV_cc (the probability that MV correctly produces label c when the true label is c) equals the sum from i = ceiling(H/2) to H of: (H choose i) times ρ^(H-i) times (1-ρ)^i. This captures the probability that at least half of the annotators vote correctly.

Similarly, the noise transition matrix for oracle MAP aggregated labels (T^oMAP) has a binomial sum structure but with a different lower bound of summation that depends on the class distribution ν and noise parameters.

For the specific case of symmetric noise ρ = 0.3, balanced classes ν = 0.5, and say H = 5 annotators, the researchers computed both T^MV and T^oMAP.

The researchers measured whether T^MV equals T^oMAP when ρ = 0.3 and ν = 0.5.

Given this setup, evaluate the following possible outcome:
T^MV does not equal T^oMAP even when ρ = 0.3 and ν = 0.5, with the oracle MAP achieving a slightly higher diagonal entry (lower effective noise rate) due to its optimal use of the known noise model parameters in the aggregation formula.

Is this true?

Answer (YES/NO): NO